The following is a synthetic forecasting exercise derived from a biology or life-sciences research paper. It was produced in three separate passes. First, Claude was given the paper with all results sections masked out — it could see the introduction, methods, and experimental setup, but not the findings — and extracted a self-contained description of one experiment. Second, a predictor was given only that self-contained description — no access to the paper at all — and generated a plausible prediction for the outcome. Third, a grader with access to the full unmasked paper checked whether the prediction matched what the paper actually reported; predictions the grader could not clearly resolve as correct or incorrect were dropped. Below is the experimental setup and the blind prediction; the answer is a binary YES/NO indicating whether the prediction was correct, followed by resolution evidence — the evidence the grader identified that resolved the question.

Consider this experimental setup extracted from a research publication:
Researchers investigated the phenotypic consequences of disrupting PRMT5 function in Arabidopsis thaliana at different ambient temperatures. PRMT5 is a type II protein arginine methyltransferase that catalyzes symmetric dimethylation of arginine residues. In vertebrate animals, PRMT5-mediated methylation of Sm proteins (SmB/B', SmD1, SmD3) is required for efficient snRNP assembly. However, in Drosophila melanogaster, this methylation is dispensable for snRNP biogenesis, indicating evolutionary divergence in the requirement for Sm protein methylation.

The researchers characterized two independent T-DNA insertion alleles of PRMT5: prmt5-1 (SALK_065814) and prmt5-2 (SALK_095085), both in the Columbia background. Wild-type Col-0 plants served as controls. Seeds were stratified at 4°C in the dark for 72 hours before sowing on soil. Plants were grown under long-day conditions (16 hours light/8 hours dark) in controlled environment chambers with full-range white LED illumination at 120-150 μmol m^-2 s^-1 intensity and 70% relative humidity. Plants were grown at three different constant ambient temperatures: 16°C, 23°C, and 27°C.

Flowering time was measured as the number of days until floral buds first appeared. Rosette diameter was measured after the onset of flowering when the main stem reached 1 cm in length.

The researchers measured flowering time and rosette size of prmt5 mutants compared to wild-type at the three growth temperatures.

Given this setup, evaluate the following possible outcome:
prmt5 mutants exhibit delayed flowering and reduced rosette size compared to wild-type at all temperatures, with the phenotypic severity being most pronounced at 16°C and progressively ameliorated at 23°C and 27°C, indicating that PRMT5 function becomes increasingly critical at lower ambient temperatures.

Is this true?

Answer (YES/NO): NO